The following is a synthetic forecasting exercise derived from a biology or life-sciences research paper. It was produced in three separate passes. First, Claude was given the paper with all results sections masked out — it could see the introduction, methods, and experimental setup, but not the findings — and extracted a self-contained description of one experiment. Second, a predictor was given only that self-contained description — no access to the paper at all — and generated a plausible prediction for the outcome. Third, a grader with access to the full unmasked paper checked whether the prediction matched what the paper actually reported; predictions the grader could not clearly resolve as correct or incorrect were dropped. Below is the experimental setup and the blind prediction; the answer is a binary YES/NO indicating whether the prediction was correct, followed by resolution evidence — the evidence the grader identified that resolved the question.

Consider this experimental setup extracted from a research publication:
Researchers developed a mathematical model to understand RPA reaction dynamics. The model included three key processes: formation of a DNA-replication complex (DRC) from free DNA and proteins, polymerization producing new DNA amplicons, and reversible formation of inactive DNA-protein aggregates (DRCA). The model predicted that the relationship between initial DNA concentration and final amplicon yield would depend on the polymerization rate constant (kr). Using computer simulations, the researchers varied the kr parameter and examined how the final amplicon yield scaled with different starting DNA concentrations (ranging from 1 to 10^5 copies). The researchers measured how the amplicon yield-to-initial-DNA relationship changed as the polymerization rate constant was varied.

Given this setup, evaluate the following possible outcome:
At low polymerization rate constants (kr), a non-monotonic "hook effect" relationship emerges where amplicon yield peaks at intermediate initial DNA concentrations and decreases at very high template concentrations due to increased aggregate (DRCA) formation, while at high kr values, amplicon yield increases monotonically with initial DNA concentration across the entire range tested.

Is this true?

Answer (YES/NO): NO